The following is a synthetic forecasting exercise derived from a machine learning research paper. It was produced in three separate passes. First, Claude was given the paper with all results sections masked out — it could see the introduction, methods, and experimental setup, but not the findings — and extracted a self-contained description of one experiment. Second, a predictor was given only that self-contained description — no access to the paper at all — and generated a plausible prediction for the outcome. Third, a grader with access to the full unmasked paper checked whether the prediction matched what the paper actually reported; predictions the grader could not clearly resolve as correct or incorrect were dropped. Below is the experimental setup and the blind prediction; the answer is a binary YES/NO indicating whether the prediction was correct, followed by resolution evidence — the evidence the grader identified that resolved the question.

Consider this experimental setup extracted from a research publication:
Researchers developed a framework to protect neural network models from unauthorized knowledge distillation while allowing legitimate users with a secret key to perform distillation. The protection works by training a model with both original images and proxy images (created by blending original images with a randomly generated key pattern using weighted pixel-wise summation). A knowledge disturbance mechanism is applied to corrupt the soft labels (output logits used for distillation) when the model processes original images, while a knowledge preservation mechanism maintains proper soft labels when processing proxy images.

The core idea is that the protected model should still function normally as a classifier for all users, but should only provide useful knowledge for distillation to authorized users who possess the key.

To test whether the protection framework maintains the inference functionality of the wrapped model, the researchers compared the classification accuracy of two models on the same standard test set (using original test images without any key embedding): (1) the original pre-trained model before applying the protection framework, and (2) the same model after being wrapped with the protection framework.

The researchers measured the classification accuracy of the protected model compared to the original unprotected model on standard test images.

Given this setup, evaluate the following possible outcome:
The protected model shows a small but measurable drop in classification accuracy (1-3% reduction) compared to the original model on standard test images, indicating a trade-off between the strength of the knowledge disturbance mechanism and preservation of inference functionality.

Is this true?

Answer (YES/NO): NO